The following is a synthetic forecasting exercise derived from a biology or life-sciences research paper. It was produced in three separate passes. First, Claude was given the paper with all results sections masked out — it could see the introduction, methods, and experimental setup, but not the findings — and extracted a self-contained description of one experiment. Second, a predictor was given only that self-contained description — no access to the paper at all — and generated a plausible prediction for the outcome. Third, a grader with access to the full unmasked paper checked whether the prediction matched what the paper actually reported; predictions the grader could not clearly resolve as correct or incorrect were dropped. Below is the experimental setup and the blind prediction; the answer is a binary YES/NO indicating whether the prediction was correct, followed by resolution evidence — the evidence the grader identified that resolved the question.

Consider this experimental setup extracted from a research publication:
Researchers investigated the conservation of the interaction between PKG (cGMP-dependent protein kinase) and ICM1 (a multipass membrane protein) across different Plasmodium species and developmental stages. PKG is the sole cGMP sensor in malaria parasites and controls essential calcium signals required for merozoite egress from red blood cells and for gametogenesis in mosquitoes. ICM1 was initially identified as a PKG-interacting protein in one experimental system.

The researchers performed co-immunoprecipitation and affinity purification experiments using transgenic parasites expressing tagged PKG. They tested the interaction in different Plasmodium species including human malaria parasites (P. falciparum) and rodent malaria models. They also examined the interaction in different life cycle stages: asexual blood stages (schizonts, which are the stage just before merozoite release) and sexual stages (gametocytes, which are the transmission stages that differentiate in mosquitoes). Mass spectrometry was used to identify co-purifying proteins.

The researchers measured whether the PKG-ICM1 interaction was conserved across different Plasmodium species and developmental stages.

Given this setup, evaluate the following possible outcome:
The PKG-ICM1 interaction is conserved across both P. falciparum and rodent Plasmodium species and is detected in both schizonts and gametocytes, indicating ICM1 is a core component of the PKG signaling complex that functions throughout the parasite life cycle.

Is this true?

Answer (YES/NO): YES